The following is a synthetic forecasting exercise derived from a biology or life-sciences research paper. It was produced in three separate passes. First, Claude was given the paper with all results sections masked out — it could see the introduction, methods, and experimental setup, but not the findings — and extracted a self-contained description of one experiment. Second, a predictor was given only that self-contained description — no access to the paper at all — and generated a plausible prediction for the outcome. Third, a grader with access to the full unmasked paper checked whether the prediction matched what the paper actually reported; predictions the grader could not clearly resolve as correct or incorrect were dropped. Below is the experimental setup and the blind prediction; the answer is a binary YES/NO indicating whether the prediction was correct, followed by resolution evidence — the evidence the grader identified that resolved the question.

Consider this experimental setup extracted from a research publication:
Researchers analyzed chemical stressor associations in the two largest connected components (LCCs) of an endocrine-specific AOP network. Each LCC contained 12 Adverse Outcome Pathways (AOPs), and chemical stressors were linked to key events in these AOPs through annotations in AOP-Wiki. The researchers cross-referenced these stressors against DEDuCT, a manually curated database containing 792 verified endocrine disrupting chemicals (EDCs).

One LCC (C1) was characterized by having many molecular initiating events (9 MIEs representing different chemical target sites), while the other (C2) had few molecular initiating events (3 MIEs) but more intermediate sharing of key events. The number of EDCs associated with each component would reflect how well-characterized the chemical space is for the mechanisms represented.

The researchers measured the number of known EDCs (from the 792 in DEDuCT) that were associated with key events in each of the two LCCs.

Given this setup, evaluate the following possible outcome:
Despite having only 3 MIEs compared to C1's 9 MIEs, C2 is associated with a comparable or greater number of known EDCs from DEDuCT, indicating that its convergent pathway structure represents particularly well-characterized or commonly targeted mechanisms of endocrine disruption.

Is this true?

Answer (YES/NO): NO